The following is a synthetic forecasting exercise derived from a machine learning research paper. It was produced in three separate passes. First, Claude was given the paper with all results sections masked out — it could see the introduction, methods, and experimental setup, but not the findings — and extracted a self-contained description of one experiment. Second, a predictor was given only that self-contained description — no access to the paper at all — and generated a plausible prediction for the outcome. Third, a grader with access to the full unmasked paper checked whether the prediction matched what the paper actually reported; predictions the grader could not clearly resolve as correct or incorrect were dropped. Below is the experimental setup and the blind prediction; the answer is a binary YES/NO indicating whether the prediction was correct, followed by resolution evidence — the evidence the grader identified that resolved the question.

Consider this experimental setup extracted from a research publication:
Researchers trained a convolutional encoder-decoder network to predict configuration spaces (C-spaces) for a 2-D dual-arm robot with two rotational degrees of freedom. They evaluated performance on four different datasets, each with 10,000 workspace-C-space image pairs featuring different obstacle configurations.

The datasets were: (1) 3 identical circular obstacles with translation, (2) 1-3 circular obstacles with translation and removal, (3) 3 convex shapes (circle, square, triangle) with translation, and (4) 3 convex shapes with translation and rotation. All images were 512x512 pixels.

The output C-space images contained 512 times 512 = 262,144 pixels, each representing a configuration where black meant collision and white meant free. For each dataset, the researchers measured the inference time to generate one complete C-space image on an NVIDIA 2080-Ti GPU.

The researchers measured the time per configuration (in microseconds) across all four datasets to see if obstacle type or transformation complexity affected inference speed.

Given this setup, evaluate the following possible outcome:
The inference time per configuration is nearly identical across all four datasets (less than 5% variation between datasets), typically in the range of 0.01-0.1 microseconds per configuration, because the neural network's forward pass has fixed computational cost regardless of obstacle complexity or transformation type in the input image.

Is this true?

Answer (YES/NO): NO